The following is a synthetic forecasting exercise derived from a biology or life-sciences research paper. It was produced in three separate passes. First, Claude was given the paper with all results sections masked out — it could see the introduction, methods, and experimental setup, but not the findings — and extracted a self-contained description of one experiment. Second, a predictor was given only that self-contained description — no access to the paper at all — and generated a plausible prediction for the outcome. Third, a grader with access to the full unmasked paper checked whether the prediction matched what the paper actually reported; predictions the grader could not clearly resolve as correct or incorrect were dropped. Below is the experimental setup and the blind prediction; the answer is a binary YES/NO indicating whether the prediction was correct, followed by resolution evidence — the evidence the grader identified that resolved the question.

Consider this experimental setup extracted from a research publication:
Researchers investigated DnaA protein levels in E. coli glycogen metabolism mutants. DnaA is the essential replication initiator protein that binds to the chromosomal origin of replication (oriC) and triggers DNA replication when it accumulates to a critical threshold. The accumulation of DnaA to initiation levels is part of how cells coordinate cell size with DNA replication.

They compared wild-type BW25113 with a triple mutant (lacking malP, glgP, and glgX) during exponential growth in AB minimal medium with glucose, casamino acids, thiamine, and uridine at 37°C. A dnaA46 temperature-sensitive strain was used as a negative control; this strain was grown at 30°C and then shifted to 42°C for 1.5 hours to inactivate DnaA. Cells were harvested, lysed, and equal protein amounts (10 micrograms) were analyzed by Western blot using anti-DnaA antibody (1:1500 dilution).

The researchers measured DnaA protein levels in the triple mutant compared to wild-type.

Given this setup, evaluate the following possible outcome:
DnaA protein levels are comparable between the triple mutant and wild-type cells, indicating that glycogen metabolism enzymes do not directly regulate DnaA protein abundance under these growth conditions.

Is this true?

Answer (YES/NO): YES